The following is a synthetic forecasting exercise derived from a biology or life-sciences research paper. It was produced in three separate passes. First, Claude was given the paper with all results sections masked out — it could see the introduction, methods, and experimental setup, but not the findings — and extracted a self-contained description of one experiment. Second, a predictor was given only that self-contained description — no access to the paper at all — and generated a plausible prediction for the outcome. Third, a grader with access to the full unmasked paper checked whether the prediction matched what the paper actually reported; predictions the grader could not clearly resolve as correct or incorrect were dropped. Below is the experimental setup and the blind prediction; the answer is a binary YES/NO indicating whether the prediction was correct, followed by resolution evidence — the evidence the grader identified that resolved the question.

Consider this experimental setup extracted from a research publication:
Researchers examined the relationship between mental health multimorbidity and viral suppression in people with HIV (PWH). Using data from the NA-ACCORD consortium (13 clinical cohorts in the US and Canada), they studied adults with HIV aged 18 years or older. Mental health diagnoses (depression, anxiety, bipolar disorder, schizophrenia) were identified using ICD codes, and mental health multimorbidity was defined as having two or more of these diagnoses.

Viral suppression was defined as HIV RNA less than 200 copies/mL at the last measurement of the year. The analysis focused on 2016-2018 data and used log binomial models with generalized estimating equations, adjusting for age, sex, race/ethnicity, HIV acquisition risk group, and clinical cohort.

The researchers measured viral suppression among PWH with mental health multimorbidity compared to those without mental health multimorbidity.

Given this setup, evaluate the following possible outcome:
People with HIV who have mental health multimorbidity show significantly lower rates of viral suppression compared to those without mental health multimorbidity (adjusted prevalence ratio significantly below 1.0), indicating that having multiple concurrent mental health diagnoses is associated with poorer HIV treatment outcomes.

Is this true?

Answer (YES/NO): NO